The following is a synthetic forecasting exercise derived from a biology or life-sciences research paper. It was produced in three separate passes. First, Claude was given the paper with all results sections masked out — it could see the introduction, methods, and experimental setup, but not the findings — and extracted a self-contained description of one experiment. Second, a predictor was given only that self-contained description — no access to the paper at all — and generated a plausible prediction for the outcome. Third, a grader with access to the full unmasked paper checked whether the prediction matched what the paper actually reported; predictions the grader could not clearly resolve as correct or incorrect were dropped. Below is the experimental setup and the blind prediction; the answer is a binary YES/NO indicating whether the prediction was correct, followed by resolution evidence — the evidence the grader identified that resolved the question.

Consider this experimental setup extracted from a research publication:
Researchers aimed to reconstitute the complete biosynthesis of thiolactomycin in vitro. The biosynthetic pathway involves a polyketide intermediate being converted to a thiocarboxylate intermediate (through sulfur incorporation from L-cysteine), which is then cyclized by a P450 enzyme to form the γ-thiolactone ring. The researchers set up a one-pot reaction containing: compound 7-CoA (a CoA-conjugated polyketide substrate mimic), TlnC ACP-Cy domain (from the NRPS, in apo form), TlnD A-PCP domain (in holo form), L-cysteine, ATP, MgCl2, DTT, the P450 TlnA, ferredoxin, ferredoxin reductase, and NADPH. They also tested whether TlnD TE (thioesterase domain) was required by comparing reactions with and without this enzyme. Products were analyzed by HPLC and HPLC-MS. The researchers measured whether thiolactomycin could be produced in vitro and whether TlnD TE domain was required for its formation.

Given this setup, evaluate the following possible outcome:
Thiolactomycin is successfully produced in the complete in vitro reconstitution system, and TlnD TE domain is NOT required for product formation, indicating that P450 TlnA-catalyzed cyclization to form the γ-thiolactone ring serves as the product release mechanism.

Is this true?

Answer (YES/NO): NO